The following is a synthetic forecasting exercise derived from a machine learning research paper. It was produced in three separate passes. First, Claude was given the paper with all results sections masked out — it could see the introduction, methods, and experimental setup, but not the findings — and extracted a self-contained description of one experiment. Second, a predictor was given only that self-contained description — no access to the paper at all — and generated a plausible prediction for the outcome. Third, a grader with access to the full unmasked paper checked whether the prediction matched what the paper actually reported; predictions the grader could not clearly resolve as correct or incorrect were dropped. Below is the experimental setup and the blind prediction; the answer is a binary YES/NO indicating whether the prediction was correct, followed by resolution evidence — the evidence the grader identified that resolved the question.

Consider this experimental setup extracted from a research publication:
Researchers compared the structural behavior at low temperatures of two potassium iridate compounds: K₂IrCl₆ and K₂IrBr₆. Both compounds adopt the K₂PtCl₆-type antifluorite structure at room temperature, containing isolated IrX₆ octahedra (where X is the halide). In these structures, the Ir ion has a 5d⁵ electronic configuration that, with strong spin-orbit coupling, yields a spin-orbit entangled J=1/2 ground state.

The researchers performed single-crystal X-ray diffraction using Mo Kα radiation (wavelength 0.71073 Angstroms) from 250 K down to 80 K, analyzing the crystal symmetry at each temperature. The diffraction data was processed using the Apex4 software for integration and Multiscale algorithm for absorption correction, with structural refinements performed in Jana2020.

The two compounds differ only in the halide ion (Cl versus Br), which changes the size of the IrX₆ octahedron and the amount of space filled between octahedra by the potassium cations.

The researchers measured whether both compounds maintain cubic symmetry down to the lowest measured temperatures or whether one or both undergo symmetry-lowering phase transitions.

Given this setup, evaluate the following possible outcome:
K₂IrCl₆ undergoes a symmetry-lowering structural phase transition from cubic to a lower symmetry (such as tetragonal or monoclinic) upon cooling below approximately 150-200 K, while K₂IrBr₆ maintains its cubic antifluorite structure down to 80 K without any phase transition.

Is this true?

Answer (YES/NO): NO